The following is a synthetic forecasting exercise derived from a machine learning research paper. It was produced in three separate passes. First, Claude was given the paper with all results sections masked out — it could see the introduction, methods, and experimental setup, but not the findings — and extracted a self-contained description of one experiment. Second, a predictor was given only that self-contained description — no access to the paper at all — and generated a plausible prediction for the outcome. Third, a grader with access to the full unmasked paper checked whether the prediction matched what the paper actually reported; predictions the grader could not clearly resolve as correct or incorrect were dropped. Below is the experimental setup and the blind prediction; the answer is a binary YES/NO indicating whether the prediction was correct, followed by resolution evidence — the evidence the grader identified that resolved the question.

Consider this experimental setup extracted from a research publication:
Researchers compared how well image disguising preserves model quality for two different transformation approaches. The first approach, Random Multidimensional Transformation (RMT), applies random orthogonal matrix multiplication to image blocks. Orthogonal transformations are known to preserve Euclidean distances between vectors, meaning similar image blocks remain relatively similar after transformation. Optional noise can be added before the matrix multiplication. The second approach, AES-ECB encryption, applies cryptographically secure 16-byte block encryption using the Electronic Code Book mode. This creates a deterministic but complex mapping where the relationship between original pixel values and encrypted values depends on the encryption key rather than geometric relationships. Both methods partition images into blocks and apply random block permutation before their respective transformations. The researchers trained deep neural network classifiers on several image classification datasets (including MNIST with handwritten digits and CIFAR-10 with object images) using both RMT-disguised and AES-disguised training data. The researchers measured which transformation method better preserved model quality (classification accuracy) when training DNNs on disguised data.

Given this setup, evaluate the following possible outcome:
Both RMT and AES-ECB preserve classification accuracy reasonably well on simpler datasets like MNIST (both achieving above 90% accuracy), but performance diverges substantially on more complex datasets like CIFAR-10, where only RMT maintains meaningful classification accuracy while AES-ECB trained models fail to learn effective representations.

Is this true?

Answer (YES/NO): YES